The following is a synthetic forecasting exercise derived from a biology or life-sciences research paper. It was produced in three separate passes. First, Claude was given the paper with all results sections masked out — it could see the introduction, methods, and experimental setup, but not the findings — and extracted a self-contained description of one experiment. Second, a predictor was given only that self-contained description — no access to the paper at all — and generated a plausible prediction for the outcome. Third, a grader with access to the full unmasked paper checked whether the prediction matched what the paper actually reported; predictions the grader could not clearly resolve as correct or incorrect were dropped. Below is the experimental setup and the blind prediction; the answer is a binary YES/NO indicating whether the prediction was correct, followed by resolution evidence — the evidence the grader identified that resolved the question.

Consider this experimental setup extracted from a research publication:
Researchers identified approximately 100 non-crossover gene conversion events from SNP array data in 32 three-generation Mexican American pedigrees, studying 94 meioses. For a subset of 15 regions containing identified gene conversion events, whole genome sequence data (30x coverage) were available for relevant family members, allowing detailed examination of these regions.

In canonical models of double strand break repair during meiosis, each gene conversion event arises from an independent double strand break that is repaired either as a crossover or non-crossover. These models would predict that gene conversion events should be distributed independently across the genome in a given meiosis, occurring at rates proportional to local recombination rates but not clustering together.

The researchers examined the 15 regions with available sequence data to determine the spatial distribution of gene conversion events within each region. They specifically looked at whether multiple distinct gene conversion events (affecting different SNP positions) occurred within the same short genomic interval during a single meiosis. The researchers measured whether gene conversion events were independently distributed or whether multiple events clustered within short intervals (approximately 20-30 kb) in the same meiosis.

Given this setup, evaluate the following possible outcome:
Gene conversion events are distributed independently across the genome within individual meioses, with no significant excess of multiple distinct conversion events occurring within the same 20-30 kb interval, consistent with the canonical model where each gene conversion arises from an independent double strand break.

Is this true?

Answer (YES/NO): NO